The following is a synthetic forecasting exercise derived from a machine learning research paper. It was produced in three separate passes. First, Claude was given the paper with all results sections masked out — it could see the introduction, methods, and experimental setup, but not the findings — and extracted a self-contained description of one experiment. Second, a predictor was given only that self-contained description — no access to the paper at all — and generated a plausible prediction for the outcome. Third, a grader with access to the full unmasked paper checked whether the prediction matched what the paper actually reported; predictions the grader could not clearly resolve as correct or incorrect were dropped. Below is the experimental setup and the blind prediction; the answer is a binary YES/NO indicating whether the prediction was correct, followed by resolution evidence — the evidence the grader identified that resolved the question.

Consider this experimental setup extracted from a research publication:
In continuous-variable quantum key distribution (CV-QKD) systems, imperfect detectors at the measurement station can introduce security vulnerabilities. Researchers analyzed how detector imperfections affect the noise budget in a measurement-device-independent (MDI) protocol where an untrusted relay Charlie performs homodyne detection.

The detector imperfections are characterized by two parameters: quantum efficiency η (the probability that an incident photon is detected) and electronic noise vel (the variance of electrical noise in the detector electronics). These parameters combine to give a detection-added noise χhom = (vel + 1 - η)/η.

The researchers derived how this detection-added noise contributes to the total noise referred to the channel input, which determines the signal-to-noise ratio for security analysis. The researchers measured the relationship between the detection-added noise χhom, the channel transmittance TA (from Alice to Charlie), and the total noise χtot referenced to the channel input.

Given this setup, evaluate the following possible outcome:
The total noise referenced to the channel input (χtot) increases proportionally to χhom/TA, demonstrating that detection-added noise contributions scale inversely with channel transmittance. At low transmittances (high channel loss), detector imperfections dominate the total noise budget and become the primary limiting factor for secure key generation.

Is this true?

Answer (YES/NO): NO